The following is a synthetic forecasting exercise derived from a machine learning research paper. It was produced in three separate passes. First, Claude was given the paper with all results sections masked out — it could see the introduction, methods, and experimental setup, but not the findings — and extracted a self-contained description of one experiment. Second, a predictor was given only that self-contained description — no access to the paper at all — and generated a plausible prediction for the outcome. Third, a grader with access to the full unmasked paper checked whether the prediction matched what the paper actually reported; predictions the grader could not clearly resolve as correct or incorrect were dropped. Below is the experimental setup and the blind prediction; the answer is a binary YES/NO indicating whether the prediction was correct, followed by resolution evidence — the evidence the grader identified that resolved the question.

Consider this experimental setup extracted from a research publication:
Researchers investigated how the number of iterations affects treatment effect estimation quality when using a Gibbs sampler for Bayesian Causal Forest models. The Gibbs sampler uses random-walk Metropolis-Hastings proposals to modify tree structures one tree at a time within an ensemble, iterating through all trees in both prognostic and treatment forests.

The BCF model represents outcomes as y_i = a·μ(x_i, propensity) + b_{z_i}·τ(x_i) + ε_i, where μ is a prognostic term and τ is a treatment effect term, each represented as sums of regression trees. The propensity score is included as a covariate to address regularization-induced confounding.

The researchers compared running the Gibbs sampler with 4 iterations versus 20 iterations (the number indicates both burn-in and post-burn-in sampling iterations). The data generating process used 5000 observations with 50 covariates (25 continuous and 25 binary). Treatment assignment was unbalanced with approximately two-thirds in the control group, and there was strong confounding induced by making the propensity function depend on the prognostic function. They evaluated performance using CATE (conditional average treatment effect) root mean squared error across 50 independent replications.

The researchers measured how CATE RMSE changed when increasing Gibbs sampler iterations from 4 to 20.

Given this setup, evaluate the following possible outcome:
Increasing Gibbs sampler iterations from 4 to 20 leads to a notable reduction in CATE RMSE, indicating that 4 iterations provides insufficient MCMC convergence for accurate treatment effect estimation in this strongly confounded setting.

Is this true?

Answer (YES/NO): NO